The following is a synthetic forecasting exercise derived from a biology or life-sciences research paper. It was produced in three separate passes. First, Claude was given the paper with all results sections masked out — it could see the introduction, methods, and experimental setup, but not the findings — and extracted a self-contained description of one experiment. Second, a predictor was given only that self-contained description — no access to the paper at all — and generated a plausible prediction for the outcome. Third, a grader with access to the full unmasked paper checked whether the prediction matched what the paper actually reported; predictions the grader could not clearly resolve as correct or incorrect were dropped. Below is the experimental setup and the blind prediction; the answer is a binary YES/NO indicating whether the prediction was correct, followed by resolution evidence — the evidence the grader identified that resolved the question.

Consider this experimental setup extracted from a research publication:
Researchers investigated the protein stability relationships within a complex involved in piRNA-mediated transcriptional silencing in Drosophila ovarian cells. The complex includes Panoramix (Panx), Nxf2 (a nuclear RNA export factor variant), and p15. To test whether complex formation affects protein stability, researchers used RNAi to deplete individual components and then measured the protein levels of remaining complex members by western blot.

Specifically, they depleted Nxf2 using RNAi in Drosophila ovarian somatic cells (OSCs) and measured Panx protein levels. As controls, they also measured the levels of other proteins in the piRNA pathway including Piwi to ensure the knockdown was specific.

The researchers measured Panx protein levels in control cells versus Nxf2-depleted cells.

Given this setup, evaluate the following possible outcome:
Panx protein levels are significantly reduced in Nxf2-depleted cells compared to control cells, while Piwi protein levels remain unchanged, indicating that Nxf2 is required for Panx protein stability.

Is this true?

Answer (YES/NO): YES